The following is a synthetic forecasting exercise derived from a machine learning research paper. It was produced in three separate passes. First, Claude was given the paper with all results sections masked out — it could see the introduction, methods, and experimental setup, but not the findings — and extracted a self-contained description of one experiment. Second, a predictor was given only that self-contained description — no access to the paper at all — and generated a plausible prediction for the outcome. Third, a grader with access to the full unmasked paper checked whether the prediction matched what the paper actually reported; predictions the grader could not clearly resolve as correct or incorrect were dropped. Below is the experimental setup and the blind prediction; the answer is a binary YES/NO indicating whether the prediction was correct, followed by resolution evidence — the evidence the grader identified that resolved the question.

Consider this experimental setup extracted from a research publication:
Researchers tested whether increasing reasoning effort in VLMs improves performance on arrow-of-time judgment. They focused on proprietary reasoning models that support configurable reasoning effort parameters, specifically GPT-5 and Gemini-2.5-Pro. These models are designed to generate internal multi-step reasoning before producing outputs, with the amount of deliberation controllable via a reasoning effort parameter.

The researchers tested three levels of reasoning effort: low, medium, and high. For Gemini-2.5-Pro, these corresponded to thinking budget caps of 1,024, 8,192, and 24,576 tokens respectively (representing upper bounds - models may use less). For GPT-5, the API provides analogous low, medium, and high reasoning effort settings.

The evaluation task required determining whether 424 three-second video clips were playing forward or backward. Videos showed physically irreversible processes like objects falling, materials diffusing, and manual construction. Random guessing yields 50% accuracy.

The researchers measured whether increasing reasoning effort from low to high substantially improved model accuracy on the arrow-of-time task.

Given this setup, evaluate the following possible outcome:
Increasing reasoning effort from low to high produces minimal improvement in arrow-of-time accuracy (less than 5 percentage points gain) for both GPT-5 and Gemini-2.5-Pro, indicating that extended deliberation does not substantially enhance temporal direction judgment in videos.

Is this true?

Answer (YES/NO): YES